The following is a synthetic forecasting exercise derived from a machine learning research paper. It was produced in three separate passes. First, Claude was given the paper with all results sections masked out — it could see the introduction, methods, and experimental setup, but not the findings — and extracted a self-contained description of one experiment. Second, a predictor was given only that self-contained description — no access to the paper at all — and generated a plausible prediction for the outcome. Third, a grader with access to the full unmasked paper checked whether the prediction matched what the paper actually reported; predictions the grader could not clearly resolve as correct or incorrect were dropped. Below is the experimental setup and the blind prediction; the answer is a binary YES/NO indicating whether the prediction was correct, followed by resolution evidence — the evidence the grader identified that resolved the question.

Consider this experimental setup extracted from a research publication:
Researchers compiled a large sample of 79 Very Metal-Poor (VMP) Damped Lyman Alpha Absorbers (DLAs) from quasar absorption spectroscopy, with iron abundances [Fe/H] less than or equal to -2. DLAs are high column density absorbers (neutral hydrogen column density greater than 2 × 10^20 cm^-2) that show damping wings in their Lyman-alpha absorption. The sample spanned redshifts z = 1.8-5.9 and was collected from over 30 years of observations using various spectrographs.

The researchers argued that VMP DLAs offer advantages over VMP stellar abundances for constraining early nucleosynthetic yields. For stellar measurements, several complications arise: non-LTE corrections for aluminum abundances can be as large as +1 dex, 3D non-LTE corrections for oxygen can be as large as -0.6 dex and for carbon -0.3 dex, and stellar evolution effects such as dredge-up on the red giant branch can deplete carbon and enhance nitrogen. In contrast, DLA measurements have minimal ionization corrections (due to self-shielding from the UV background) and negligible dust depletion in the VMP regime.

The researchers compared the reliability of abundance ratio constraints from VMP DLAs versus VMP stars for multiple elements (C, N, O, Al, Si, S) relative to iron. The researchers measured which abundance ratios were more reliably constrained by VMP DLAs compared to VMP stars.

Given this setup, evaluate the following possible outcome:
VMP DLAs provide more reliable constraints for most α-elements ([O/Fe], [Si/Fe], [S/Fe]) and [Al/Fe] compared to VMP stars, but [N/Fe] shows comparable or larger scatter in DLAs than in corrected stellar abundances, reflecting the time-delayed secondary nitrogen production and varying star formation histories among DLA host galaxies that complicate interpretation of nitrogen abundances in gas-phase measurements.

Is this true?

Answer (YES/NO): NO